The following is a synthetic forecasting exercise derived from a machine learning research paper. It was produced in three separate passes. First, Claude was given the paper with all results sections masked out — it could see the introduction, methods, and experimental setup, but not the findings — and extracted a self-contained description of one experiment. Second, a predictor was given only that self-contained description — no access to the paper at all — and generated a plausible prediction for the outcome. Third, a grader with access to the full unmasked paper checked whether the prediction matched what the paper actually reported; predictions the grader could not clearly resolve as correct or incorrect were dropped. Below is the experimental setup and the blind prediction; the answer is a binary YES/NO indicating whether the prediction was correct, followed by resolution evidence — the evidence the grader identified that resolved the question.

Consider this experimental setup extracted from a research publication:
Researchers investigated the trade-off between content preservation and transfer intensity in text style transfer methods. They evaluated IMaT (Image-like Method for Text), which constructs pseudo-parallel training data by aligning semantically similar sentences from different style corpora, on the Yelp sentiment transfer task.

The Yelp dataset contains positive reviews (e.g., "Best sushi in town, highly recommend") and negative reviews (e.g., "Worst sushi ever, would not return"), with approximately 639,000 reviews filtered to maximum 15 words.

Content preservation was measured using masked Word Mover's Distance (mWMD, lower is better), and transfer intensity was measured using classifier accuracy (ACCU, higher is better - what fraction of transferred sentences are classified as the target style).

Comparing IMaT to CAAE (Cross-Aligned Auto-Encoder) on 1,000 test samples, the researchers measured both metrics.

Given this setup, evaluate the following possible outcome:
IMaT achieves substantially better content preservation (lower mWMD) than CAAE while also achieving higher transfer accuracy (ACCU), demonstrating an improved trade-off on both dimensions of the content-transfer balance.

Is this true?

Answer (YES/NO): NO